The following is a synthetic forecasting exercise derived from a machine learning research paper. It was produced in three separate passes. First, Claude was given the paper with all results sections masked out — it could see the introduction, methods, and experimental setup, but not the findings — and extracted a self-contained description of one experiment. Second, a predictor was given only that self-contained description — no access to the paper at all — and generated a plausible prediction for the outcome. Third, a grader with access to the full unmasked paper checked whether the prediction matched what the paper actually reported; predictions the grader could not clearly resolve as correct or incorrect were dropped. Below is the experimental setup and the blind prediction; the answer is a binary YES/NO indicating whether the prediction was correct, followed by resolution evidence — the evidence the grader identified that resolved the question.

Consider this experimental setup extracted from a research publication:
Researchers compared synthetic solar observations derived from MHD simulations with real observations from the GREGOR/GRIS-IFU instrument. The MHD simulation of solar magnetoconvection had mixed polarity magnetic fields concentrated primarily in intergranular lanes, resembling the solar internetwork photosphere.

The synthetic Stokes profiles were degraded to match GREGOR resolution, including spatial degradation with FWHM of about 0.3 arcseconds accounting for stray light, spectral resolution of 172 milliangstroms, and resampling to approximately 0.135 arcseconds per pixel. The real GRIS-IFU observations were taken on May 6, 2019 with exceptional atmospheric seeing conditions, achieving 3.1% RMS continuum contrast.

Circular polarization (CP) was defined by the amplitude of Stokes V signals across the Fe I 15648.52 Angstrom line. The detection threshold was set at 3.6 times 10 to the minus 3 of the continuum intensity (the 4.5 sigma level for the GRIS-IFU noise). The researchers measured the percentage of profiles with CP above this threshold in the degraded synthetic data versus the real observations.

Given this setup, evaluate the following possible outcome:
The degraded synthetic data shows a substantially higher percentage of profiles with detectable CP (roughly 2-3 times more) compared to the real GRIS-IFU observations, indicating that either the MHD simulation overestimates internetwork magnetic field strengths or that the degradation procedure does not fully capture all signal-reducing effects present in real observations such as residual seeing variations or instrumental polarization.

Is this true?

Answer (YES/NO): YES